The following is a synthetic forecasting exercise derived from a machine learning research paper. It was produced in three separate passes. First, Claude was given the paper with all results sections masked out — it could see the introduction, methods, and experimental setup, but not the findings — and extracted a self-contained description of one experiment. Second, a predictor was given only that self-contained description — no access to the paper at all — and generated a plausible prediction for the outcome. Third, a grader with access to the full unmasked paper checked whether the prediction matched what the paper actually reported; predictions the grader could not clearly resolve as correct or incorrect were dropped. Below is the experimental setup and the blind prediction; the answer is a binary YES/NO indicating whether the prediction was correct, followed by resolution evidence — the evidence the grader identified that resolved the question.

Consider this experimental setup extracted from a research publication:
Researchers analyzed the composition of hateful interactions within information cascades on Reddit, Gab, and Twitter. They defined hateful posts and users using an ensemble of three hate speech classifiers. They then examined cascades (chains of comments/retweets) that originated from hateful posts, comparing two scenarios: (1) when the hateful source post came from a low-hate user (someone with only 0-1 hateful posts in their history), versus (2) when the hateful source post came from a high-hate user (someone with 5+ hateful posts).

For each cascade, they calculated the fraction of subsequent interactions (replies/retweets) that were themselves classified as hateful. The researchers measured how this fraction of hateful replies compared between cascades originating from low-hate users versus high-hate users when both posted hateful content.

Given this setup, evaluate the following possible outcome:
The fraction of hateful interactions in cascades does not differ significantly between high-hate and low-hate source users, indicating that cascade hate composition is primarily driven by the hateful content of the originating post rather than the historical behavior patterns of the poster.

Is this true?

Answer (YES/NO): NO